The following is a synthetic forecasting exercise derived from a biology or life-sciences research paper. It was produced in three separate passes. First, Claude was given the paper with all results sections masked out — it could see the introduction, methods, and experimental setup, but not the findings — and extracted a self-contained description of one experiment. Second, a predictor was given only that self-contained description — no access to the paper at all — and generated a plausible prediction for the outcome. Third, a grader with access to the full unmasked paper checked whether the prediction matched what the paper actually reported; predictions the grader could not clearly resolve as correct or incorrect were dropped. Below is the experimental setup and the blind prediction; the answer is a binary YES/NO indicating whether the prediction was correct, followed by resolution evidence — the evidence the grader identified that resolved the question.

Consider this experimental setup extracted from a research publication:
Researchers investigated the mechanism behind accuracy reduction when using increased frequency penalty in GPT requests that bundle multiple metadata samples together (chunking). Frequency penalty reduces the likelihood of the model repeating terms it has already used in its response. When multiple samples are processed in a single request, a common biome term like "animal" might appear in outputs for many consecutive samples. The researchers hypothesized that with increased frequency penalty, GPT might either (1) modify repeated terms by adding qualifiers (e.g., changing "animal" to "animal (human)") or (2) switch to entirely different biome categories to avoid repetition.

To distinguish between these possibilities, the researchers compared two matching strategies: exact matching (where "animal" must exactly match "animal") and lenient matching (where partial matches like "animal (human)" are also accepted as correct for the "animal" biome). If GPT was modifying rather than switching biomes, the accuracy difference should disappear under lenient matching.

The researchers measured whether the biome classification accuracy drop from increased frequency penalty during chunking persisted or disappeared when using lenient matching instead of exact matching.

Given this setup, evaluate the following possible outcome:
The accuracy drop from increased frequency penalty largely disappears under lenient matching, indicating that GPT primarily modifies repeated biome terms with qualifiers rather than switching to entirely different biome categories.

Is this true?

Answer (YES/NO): YES